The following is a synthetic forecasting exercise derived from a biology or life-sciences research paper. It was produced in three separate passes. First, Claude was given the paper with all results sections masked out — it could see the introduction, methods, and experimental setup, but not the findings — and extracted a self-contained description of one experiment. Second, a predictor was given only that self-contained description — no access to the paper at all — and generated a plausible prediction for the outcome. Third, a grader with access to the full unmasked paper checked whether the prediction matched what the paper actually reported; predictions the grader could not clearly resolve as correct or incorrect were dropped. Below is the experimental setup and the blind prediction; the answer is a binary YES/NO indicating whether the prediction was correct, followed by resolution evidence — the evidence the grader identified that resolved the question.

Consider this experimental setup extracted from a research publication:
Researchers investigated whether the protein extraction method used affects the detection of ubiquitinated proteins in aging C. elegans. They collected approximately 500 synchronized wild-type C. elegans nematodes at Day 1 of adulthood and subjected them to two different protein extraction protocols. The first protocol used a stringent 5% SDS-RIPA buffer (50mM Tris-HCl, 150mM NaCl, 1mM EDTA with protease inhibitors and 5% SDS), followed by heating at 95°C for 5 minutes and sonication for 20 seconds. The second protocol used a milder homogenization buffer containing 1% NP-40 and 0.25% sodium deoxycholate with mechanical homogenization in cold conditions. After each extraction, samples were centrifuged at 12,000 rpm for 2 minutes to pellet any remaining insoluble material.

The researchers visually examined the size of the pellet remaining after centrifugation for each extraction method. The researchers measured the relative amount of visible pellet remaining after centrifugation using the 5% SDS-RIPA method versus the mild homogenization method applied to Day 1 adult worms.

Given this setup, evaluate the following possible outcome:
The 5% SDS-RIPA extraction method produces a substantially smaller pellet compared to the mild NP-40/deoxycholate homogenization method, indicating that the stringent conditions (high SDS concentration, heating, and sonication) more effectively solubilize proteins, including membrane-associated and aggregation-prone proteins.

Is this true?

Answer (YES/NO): YES